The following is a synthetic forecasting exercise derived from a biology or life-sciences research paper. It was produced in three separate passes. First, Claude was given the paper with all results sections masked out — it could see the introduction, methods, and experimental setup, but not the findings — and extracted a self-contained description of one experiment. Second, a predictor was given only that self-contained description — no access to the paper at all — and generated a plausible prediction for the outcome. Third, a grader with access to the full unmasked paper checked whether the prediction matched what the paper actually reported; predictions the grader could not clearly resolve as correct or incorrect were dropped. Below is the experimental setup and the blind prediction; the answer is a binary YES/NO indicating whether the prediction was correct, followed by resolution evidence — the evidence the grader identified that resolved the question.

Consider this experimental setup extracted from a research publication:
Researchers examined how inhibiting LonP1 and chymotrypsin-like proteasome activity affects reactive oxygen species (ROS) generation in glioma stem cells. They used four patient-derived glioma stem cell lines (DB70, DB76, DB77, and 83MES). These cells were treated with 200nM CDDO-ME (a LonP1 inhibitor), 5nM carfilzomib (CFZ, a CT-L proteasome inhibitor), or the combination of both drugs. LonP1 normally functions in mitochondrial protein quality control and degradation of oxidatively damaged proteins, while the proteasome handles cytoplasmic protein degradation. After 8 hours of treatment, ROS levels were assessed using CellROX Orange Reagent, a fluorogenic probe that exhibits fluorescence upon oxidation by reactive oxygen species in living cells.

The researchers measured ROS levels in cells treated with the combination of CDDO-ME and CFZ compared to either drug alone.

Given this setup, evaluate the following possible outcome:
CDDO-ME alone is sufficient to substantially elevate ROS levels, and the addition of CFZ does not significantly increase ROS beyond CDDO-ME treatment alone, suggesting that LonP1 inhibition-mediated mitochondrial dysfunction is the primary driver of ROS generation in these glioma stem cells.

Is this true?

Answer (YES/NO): NO